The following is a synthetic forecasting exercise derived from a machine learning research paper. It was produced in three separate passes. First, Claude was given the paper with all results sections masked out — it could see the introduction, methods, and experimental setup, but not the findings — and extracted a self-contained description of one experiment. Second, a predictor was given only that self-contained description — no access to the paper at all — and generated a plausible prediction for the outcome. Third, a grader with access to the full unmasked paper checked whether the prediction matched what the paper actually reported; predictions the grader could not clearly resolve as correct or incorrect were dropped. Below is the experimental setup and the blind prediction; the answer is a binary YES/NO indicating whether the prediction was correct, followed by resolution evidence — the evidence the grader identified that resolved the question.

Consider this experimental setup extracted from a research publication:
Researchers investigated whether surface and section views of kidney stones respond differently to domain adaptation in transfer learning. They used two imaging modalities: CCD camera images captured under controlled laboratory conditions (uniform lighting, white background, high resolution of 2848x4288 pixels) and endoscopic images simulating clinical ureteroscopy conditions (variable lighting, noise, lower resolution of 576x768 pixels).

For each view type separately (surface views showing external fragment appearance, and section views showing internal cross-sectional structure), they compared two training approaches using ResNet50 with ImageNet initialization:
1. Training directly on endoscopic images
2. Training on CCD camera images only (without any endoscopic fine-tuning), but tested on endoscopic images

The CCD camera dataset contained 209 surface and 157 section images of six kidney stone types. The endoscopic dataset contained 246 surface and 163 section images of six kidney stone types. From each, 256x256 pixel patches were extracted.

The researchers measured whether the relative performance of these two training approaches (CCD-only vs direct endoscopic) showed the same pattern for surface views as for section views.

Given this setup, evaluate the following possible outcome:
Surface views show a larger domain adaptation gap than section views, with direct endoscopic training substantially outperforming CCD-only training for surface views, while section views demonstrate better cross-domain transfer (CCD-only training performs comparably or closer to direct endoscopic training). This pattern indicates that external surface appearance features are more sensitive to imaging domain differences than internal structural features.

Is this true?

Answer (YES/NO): YES